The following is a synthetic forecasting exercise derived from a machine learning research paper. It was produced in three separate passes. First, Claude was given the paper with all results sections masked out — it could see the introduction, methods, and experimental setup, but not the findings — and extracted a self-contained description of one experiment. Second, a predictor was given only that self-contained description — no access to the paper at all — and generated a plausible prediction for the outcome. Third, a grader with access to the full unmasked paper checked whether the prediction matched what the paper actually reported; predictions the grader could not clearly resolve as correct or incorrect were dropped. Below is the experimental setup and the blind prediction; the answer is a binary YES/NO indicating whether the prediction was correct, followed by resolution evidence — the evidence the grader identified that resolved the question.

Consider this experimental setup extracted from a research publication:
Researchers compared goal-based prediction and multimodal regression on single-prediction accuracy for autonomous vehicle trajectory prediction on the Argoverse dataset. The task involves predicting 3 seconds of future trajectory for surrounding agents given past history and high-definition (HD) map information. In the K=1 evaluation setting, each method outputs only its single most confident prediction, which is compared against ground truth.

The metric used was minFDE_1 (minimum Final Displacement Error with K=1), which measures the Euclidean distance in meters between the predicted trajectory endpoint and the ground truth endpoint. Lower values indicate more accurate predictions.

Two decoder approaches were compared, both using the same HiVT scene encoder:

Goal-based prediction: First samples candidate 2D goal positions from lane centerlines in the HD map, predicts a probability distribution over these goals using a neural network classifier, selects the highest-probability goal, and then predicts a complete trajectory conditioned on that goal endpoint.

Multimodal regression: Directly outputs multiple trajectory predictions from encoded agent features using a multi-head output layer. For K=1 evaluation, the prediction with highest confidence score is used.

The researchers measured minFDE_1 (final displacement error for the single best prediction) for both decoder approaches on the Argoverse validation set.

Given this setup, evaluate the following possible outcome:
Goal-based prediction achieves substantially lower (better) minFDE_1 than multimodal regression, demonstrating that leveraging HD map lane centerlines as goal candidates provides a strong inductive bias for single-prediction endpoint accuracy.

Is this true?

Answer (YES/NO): NO